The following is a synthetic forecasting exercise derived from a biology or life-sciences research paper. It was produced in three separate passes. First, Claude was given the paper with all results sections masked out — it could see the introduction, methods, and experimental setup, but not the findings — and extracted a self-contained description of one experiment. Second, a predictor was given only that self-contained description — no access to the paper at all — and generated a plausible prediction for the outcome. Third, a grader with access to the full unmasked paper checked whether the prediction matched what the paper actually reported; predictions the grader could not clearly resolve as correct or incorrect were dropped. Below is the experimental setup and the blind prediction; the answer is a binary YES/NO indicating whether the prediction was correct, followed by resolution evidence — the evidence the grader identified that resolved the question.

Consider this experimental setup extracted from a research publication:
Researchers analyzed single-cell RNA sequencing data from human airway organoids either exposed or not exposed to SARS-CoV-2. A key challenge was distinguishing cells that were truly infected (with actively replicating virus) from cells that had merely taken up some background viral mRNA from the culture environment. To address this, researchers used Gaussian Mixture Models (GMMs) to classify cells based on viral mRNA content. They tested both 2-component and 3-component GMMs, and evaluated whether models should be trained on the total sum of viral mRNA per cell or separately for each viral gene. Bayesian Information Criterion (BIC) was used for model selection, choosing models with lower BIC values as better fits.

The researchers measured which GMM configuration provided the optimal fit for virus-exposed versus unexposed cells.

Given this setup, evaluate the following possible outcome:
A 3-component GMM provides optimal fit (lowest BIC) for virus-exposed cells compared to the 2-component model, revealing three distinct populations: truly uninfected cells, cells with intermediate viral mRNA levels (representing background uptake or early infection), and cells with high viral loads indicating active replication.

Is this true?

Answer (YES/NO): YES